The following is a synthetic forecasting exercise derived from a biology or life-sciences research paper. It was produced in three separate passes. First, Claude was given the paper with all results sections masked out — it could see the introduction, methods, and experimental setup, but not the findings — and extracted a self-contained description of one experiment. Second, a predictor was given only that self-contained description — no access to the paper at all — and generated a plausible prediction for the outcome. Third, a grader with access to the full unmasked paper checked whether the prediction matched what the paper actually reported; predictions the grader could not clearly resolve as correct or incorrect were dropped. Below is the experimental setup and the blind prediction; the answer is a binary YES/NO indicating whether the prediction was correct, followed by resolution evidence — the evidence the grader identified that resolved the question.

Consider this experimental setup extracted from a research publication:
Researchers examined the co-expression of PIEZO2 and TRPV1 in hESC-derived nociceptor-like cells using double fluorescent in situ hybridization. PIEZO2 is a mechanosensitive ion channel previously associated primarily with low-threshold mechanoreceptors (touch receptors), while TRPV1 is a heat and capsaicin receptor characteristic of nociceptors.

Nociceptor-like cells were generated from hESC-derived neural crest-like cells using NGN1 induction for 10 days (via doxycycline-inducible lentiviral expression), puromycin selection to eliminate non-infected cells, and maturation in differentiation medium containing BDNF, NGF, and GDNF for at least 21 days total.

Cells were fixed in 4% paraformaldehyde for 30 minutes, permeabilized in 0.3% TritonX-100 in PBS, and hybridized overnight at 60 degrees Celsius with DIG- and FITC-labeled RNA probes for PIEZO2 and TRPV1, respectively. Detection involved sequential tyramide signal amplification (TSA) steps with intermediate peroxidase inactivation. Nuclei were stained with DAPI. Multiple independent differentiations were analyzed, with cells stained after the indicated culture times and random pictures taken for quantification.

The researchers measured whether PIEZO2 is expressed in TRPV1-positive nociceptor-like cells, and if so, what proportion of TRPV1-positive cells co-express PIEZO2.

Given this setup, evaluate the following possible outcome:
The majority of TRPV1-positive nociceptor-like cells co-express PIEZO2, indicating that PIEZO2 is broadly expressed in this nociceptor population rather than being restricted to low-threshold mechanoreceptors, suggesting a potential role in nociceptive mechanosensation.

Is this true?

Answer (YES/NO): YES